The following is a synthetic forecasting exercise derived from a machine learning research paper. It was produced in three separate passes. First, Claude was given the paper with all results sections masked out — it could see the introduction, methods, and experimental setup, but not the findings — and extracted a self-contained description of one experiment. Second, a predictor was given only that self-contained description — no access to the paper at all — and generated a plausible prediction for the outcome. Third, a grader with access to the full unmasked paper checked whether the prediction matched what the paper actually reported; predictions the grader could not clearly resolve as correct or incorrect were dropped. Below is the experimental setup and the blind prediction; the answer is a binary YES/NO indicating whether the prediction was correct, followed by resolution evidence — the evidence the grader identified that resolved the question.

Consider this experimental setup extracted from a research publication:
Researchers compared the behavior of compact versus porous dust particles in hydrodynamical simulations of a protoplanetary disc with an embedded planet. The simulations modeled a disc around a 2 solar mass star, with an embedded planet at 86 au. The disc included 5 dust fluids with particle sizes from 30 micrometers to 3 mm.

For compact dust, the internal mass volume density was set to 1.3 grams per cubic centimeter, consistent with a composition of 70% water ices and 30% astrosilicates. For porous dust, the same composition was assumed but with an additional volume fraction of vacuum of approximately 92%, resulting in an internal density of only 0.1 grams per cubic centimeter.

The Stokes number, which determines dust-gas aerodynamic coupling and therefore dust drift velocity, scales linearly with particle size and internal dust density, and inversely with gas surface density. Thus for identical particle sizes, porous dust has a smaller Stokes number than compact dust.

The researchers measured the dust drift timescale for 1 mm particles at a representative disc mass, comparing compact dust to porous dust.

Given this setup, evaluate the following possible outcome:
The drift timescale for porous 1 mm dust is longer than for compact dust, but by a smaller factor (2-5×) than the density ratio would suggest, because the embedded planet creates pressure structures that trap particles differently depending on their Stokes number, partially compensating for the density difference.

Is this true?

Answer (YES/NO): NO